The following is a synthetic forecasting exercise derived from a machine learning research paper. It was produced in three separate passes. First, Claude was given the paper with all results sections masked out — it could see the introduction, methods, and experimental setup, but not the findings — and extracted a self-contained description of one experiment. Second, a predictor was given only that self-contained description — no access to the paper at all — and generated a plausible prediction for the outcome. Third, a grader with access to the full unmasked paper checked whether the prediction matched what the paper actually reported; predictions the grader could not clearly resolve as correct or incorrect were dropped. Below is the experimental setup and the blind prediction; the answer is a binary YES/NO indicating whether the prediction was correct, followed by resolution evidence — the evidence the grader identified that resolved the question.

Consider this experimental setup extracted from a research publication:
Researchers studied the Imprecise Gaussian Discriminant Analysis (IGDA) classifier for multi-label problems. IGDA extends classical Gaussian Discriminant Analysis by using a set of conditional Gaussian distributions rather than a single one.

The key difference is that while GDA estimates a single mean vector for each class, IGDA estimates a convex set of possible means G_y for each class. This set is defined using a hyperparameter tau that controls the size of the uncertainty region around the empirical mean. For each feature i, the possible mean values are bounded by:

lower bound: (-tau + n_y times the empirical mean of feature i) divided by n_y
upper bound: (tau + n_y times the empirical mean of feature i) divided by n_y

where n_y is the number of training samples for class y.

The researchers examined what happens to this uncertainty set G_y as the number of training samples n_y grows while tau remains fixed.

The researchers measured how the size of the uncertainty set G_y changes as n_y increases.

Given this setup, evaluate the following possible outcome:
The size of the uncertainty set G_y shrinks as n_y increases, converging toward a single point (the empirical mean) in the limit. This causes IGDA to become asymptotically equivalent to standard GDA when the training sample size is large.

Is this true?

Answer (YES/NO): YES